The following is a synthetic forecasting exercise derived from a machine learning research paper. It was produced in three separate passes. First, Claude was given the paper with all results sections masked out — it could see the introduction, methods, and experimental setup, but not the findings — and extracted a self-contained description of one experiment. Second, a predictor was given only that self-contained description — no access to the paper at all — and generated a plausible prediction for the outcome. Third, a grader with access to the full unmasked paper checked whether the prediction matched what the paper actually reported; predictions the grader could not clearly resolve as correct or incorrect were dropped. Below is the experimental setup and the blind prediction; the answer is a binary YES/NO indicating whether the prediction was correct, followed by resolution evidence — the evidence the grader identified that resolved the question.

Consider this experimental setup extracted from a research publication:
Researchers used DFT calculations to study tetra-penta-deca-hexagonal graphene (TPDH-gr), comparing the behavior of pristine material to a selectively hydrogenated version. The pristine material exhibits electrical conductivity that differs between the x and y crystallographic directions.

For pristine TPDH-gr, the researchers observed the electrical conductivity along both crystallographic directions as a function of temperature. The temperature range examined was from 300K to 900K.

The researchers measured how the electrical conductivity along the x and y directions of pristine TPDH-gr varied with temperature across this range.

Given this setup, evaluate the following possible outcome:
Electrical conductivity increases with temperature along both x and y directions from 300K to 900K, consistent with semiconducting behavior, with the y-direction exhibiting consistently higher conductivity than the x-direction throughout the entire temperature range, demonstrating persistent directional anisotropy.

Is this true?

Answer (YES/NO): NO